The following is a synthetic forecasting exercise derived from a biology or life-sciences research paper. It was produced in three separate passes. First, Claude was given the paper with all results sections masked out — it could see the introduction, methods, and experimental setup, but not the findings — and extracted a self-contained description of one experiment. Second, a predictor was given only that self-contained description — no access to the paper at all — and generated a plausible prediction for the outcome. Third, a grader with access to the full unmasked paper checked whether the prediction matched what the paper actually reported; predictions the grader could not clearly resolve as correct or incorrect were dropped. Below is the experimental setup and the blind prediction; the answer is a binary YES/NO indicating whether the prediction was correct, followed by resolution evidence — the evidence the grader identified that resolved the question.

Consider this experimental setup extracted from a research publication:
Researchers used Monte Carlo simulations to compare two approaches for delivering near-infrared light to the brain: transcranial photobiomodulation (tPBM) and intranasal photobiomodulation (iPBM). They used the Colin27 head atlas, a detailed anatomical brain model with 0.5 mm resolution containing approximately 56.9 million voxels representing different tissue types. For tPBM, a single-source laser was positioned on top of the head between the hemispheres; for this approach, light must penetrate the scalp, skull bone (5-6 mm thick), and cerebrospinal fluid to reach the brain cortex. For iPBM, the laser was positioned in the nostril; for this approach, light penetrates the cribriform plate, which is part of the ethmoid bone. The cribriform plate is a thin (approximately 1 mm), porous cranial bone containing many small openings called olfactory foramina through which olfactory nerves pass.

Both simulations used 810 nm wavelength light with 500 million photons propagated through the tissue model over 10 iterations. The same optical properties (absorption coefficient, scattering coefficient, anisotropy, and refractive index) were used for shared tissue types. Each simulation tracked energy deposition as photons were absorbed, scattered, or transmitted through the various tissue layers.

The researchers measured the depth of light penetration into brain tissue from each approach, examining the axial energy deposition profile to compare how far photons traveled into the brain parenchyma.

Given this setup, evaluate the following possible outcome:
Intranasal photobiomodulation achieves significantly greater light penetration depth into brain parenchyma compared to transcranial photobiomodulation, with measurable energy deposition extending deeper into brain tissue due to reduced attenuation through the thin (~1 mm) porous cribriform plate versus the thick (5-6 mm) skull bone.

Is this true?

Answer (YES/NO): YES